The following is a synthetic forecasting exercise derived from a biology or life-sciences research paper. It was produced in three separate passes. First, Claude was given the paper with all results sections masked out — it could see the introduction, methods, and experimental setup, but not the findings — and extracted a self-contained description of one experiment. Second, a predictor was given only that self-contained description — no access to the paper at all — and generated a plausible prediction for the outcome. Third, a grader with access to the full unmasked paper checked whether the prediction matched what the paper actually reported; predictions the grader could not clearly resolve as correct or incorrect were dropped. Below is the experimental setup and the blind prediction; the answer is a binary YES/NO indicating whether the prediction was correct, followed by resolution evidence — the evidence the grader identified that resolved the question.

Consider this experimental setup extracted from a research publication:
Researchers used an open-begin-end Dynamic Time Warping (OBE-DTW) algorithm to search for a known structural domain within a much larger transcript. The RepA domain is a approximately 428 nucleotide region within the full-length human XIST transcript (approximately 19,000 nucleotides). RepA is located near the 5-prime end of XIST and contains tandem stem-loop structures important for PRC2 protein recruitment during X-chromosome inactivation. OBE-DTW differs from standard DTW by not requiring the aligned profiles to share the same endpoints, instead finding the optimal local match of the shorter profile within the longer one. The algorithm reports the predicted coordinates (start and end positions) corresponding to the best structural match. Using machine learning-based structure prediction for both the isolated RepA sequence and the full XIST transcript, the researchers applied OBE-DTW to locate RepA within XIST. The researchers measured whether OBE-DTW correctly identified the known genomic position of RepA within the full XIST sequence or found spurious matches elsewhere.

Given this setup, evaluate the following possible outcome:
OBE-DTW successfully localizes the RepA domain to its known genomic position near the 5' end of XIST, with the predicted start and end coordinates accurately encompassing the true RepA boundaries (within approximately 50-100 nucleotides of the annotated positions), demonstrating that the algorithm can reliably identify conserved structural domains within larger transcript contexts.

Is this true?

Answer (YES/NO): YES